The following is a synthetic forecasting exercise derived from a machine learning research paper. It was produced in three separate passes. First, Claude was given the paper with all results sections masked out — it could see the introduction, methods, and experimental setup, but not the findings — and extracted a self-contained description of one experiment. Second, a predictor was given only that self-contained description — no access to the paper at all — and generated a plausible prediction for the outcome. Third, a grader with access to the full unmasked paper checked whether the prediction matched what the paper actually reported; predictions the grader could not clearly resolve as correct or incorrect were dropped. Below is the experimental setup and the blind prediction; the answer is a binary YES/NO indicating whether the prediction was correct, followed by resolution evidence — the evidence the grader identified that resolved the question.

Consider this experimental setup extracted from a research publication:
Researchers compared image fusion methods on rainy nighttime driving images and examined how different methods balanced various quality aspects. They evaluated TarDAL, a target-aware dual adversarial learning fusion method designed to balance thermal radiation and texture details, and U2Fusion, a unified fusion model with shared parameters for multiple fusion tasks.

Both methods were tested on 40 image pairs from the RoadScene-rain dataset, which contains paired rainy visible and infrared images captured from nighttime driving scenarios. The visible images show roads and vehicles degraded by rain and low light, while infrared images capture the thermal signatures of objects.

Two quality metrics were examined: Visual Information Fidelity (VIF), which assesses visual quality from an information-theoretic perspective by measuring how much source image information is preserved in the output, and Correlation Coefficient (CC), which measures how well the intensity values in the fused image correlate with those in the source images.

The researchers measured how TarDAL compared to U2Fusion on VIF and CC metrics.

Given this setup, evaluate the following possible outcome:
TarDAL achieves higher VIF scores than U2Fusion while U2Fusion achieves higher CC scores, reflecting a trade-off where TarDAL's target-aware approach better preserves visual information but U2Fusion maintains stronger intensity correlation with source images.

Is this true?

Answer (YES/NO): YES